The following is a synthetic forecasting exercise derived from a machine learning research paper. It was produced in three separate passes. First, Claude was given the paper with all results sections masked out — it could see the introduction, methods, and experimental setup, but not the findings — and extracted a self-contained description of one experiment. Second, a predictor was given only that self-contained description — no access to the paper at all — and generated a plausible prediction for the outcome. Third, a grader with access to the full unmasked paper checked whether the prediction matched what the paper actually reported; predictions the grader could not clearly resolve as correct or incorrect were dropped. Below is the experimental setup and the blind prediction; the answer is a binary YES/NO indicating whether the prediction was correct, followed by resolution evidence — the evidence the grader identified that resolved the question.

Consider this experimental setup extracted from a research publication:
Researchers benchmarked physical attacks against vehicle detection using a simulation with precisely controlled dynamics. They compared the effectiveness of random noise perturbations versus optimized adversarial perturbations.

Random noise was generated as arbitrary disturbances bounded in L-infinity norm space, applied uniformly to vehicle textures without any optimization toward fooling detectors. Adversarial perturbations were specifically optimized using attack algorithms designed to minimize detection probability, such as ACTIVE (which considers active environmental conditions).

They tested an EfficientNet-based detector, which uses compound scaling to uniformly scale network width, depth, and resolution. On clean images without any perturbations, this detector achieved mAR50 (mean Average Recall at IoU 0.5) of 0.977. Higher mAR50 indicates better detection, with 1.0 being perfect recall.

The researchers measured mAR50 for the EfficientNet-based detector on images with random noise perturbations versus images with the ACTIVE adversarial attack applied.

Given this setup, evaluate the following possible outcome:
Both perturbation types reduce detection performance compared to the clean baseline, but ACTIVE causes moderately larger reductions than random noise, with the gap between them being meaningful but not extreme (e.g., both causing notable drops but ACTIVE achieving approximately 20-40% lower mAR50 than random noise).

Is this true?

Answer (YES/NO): NO